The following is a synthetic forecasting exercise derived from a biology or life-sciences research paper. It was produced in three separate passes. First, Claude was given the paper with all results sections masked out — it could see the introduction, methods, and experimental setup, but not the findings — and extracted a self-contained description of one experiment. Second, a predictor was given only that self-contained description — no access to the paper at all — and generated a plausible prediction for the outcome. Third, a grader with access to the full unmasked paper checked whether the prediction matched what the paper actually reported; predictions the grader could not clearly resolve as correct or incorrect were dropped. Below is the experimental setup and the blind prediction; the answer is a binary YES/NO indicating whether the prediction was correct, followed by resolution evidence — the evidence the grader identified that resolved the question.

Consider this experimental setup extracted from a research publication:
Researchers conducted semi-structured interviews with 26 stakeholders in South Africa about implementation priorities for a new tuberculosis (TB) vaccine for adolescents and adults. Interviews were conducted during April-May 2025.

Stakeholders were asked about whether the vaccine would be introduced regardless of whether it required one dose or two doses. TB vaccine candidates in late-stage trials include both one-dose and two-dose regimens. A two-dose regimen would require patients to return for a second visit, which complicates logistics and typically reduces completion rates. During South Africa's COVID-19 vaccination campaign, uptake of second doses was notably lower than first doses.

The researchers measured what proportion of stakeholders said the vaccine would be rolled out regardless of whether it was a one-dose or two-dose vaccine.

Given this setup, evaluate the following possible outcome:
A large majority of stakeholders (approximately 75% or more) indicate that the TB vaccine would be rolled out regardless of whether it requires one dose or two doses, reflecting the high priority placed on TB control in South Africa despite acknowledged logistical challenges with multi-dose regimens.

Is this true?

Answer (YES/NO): NO